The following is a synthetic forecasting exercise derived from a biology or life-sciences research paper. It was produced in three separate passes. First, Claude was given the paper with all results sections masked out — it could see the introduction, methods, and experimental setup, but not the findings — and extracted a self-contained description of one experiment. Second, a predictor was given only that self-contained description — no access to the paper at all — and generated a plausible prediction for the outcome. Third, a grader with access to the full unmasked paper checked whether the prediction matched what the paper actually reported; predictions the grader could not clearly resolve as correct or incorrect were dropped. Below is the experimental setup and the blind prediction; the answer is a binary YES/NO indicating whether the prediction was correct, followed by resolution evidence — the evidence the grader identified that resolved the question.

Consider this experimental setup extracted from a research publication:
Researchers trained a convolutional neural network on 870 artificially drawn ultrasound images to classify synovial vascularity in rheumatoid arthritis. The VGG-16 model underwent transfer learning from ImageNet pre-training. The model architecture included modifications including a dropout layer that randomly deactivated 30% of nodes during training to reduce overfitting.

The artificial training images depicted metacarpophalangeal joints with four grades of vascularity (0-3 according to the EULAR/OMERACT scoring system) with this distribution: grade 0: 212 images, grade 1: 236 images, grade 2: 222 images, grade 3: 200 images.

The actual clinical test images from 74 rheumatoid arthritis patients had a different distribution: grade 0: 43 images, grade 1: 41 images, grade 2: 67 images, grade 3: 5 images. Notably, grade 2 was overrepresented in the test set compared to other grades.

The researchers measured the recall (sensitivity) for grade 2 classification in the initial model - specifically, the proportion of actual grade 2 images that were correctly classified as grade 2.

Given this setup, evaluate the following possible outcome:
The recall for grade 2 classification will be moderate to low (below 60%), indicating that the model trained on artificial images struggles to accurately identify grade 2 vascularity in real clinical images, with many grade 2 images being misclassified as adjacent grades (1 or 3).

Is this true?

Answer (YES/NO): NO